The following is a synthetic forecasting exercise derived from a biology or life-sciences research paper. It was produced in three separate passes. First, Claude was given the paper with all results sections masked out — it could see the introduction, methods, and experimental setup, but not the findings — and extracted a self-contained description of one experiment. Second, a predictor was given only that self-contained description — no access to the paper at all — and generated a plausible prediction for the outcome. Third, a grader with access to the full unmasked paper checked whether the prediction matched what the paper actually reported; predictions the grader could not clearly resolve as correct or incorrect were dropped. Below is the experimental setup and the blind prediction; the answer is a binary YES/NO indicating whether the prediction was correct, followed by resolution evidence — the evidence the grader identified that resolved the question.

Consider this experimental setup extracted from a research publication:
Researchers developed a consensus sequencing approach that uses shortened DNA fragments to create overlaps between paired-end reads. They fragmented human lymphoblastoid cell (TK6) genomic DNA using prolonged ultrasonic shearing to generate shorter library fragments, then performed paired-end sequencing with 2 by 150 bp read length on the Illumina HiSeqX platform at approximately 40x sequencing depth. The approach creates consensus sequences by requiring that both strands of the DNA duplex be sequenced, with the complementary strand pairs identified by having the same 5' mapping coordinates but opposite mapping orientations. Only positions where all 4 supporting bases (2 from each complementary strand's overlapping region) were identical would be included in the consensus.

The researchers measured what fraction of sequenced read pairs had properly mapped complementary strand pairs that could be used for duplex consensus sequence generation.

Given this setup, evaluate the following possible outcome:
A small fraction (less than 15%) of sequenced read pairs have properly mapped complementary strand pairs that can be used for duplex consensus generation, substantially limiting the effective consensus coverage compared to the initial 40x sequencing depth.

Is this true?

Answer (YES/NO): YES